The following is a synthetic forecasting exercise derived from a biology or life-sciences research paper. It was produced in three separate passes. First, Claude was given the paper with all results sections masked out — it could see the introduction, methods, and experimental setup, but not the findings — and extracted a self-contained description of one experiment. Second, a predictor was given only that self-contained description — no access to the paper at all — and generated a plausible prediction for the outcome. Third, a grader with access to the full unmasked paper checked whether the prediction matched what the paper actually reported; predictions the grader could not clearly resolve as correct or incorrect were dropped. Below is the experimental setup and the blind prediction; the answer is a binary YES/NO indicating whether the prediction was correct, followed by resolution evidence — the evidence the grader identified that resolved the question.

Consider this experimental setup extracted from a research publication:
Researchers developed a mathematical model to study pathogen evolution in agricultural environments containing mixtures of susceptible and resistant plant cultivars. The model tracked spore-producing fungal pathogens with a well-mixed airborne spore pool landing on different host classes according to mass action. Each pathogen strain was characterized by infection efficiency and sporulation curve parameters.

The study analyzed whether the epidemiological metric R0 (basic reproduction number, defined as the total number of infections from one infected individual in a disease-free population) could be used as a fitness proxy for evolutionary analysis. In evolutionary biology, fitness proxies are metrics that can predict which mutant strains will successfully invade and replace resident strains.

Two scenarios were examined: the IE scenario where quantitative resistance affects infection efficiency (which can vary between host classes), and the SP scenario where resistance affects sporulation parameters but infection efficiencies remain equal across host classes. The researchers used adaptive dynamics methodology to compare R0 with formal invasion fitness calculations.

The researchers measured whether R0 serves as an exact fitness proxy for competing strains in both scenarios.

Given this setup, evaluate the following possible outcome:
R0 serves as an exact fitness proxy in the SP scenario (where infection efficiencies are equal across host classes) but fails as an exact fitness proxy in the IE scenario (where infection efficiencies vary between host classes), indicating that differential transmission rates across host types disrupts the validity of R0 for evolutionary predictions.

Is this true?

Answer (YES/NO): YES